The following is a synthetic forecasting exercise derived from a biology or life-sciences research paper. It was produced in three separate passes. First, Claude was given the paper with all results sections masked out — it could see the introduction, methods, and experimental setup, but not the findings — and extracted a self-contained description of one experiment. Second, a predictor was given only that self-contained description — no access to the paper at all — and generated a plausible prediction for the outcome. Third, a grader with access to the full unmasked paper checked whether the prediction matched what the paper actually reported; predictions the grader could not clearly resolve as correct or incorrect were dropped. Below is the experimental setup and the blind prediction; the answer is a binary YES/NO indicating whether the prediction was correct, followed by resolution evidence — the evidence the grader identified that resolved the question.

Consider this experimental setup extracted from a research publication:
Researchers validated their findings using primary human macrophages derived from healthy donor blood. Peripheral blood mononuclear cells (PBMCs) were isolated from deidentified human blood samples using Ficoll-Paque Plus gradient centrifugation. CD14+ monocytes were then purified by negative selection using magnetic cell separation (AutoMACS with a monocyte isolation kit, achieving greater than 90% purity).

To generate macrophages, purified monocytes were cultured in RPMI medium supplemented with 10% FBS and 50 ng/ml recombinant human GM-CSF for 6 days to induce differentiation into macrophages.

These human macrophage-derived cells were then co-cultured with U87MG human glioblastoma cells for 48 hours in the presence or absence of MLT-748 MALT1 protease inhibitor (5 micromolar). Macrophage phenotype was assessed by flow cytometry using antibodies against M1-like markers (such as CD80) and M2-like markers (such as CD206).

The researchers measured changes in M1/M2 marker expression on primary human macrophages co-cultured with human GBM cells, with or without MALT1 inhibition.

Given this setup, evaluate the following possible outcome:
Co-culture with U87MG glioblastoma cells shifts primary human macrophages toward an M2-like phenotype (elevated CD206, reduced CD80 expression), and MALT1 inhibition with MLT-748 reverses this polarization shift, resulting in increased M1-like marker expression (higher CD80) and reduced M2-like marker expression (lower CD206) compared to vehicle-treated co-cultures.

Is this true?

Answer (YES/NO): YES